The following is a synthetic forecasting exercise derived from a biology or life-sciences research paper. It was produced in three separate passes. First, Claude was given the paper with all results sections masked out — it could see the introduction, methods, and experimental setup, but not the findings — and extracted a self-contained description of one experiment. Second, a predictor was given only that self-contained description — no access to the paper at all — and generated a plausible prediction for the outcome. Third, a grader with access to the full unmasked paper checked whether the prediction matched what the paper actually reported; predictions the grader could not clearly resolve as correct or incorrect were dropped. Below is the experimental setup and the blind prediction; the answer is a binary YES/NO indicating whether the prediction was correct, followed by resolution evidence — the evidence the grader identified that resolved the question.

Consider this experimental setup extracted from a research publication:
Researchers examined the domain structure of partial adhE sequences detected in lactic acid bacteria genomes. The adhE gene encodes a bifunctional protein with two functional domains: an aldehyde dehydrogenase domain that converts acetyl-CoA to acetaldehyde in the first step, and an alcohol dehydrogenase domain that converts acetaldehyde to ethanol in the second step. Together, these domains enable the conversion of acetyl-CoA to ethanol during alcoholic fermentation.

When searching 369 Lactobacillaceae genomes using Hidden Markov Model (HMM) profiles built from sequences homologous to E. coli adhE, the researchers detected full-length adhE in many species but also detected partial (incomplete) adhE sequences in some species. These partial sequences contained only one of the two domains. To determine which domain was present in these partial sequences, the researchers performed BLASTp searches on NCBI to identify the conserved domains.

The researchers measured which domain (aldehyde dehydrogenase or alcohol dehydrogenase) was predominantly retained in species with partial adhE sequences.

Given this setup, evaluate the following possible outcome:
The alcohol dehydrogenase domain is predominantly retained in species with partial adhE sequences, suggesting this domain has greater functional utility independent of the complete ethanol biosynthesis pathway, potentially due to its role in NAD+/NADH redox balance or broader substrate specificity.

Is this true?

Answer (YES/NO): NO